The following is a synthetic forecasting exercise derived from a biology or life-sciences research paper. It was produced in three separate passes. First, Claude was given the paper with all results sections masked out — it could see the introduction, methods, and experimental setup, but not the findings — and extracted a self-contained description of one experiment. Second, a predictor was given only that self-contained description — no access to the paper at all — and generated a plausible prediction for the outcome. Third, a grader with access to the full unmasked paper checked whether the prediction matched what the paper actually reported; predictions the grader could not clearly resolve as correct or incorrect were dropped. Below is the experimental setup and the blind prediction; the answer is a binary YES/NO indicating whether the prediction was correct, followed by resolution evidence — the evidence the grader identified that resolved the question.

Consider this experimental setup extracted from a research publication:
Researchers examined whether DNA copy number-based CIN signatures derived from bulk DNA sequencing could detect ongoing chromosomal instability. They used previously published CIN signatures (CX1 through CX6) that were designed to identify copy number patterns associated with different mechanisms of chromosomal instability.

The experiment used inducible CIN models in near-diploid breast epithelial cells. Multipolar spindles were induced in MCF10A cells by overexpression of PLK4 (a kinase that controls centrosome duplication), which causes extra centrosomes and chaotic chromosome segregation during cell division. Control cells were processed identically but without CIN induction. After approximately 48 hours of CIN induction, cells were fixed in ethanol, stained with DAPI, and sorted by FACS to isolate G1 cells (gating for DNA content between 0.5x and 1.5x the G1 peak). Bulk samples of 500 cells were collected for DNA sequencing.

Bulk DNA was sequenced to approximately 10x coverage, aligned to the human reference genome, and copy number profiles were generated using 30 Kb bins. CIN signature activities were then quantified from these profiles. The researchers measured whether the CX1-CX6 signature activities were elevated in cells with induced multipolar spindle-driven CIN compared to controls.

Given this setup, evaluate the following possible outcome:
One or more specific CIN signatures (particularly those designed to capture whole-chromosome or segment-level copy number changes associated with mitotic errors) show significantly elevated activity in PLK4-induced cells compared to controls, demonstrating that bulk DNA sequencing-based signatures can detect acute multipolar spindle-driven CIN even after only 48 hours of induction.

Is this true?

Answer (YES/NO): NO